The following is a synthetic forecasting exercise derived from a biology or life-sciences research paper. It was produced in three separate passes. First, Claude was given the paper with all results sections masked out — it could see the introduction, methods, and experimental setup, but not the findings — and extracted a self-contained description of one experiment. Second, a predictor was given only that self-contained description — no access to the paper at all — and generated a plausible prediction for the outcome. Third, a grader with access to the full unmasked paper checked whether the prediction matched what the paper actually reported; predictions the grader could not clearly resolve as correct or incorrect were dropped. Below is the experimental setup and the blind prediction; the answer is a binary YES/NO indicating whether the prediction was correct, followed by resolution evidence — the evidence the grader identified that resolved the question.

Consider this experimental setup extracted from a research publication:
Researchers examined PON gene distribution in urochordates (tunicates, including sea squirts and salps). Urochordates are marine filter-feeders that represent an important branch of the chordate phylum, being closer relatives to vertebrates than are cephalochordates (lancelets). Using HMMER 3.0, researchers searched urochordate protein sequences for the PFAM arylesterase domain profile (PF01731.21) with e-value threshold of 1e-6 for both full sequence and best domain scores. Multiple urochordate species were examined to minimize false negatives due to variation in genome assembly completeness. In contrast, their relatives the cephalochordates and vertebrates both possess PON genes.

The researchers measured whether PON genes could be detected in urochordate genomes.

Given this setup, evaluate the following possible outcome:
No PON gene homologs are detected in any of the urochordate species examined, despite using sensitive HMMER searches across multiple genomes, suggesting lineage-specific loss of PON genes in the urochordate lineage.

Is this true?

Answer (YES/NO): YES